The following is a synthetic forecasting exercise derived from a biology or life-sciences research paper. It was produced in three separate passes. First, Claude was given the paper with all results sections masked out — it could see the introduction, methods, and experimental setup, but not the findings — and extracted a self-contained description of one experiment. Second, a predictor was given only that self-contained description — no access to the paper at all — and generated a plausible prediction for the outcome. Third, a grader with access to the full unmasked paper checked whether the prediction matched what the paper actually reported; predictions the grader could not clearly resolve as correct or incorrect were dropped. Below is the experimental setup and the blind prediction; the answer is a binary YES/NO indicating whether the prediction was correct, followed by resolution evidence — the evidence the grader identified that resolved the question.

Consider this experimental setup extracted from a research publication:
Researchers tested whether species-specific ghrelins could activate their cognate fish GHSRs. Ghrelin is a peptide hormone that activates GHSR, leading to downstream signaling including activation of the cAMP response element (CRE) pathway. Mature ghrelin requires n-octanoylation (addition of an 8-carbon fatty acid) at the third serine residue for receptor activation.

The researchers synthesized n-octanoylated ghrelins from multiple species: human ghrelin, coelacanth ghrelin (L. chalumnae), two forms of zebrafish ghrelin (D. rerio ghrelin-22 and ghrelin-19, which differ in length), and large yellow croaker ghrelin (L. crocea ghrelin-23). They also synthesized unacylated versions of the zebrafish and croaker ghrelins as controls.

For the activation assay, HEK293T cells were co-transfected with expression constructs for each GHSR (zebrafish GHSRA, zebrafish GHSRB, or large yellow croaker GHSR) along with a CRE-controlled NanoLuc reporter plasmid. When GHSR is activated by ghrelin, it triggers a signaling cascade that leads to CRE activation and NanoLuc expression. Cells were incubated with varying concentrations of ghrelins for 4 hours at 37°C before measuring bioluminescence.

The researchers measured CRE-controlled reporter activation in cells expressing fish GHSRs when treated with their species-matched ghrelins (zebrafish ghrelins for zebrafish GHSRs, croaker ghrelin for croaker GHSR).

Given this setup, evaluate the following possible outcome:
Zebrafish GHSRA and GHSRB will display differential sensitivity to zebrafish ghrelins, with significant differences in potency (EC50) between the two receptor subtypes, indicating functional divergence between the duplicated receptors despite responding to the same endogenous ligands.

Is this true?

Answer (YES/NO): NO